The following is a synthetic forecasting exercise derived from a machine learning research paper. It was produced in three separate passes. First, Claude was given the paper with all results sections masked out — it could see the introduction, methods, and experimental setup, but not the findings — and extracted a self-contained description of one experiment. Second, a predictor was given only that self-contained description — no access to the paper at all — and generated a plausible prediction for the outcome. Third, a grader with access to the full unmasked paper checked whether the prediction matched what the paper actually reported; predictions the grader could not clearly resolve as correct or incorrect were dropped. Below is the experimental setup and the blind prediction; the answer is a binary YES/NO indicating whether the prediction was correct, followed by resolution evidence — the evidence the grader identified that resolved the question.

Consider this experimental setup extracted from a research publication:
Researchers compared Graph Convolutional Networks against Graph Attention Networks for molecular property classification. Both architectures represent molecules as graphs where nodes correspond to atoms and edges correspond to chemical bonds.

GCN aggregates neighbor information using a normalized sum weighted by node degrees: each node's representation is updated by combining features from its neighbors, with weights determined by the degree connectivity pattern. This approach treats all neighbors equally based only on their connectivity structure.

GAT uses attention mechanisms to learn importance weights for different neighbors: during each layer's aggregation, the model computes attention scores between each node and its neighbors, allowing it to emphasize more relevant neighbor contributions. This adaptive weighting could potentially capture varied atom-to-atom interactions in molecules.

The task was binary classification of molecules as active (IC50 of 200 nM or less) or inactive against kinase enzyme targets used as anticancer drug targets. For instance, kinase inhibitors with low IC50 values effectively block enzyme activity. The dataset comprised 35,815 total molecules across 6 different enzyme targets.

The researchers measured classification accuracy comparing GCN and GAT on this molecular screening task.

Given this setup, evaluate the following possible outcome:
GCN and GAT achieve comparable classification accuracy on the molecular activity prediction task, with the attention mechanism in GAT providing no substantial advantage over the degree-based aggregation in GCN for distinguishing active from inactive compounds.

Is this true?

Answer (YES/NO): NO